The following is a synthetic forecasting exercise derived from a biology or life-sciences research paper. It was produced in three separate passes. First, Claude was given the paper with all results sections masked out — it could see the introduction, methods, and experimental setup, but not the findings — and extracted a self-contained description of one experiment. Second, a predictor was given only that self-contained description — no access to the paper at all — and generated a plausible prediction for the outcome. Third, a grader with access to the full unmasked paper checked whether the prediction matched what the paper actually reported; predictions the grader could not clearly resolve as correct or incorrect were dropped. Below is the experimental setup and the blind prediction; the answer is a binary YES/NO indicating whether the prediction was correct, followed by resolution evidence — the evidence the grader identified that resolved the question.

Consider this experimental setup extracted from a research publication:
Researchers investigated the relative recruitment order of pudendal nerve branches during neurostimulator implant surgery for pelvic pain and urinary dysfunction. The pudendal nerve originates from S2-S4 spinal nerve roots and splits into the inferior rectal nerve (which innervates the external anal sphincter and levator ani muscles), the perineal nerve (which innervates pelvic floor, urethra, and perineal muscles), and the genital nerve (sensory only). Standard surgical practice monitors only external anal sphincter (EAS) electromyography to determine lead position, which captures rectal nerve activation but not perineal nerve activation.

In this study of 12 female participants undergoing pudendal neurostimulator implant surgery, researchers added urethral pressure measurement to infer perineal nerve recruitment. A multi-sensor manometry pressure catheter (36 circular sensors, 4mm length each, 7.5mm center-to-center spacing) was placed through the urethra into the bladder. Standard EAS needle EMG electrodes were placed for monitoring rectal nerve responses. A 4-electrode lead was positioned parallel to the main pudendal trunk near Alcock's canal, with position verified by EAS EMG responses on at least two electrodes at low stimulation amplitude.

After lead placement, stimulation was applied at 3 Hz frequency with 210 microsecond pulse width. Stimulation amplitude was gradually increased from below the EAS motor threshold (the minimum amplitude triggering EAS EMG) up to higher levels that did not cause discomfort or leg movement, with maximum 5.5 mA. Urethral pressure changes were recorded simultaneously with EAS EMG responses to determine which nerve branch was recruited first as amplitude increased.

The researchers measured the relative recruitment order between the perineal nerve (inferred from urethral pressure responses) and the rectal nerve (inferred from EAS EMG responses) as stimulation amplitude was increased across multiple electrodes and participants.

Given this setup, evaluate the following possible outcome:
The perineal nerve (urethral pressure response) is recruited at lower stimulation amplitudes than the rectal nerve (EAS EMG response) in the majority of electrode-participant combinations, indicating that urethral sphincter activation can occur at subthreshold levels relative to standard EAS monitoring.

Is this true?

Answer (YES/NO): NO